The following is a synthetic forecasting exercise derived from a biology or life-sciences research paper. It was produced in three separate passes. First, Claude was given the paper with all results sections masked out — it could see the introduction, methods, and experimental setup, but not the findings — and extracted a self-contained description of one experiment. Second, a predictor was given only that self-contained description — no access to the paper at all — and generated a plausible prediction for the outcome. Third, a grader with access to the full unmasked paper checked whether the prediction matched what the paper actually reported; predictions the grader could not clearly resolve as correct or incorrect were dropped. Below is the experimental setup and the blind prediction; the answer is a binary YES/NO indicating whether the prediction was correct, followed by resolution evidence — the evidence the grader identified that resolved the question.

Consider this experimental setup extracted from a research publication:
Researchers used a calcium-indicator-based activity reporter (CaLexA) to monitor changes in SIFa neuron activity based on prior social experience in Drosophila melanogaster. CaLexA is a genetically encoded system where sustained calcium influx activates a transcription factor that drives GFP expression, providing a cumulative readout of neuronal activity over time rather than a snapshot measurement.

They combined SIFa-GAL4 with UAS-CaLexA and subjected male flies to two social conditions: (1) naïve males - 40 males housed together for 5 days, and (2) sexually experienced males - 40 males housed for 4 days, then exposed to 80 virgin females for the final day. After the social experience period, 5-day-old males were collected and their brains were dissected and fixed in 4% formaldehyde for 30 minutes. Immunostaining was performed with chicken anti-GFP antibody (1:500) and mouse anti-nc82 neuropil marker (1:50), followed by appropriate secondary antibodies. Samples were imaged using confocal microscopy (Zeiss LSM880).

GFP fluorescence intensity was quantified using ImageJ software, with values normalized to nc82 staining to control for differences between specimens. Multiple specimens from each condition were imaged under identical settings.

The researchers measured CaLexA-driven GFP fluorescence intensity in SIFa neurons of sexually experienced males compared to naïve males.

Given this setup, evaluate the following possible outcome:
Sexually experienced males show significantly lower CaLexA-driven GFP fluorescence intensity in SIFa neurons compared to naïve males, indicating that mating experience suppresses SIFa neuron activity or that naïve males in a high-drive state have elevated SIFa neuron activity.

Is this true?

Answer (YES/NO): NO